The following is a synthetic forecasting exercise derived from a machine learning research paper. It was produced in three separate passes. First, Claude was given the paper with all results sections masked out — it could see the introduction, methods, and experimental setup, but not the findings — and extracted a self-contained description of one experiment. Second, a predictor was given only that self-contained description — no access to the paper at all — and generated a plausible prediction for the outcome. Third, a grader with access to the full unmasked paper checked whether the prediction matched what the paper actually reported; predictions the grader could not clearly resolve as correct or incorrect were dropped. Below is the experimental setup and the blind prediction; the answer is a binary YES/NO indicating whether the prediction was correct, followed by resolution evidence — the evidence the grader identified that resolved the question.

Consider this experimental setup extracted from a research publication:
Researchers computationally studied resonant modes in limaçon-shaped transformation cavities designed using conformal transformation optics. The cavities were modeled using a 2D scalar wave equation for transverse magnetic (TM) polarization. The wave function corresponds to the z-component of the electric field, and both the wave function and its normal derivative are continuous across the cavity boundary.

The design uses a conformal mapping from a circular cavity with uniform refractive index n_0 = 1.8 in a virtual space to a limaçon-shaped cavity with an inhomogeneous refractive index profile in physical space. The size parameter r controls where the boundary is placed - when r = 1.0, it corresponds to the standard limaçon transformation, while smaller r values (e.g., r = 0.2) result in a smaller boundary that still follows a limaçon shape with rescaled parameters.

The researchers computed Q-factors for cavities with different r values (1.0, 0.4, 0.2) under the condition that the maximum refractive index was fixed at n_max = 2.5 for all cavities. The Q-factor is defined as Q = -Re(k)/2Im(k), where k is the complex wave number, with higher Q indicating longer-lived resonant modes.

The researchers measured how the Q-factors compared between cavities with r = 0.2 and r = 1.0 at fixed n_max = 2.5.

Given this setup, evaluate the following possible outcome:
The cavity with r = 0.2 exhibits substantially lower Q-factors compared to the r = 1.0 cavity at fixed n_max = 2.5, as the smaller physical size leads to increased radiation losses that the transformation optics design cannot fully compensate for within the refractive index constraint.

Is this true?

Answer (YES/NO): NO